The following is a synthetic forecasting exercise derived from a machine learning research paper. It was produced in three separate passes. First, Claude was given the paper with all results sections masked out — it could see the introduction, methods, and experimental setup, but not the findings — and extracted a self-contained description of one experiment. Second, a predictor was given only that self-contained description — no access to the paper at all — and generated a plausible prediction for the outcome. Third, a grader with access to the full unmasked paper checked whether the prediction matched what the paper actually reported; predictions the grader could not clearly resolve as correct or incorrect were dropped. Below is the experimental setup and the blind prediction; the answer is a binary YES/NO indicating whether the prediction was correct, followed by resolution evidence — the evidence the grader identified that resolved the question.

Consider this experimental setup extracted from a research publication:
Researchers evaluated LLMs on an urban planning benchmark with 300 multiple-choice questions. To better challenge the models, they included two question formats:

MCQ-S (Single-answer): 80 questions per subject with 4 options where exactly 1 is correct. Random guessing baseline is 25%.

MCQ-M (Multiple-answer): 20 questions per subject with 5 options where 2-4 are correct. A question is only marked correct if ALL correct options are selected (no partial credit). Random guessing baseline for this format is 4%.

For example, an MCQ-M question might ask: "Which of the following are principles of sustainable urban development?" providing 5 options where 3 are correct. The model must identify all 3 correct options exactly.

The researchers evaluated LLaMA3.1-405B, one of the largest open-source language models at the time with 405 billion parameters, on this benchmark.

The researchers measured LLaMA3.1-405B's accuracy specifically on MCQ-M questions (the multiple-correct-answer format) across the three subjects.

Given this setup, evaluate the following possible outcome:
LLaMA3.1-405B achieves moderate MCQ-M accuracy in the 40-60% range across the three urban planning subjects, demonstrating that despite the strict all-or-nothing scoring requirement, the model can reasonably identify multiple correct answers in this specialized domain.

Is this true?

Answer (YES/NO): NO